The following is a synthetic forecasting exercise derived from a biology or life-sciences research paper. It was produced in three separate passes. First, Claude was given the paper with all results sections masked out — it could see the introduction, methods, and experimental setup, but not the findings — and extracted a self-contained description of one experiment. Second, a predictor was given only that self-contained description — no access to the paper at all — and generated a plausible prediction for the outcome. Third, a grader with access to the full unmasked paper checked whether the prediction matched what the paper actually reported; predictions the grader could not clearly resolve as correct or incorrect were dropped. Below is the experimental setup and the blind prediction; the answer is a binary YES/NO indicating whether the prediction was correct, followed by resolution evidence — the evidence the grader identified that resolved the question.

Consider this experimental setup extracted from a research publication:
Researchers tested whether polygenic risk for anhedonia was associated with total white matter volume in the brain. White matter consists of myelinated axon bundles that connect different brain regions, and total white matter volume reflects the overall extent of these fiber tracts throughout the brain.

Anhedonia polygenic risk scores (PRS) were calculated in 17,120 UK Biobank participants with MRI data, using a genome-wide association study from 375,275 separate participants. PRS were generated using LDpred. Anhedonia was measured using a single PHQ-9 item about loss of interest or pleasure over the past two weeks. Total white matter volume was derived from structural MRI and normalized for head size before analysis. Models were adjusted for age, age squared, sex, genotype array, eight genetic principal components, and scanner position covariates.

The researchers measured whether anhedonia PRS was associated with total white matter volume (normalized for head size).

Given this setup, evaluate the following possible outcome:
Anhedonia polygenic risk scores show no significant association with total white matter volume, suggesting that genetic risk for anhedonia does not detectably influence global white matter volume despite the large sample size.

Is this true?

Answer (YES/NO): YES